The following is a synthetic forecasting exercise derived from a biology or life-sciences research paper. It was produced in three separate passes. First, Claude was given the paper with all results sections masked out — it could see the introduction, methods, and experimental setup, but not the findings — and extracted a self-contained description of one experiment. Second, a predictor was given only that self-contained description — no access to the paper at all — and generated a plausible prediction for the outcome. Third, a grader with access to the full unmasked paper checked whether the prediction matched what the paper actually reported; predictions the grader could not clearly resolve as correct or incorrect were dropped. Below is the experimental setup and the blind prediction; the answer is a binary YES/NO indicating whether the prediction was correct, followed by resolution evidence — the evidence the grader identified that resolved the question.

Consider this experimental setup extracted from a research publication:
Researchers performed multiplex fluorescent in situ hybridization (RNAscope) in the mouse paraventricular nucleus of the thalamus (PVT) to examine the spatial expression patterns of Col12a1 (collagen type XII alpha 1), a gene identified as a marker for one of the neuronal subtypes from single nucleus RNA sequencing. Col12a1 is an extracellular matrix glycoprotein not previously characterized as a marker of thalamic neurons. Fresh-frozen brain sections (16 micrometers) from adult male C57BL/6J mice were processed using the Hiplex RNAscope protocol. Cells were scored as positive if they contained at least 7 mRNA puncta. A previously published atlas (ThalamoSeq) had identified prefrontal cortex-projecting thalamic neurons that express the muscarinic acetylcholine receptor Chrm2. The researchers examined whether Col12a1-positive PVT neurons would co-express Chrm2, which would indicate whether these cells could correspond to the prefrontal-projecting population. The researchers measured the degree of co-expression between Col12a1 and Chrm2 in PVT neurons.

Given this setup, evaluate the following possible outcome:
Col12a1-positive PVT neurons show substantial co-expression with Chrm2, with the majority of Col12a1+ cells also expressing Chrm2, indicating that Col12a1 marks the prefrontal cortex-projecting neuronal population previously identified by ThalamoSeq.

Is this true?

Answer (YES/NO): NO